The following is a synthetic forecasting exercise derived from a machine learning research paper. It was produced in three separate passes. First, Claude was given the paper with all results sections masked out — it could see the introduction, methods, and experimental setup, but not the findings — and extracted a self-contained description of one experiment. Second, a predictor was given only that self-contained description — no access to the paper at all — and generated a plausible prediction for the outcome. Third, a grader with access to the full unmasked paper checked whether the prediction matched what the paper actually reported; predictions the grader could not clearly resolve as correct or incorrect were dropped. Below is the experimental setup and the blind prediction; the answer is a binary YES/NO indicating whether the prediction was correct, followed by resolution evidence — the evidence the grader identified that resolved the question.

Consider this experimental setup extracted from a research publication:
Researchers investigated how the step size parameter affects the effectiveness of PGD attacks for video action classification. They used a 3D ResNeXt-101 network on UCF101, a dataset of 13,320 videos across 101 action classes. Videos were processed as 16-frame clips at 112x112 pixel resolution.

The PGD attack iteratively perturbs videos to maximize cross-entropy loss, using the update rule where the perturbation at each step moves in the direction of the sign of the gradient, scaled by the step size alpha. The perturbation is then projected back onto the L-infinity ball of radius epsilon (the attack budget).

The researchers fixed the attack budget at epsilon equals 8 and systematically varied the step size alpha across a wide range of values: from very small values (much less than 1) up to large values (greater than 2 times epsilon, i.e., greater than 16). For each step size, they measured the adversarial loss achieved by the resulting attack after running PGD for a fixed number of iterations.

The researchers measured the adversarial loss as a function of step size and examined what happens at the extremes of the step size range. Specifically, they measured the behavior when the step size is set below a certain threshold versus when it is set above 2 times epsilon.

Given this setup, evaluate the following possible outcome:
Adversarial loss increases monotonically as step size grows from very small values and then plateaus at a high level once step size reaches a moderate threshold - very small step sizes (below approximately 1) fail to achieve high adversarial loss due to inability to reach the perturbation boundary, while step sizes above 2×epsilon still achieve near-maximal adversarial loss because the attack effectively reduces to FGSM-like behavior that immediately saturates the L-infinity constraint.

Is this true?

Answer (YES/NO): NO